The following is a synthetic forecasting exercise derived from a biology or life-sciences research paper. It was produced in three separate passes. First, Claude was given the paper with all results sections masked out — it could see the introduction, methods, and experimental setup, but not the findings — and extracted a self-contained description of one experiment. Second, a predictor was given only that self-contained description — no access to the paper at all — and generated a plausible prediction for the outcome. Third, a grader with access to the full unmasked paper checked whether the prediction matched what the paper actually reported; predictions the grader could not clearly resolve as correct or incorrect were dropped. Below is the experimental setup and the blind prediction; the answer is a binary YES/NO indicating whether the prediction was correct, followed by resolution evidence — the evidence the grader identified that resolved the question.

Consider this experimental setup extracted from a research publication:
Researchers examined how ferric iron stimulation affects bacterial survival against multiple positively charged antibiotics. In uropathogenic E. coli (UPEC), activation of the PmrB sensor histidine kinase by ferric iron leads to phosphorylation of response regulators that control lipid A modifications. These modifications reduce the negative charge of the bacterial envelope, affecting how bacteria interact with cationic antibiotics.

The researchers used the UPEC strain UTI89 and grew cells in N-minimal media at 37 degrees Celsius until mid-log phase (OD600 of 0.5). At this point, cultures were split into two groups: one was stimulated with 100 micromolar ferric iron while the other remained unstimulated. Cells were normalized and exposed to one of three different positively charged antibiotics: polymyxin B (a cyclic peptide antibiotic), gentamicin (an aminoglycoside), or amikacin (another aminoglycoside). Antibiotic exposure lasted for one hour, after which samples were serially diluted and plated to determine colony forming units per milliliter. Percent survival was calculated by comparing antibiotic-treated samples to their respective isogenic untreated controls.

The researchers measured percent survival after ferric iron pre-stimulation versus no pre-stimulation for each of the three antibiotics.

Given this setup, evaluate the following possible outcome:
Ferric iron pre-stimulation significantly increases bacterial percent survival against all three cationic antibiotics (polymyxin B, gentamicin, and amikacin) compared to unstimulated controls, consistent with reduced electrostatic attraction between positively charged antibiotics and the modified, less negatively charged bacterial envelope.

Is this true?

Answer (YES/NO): YES